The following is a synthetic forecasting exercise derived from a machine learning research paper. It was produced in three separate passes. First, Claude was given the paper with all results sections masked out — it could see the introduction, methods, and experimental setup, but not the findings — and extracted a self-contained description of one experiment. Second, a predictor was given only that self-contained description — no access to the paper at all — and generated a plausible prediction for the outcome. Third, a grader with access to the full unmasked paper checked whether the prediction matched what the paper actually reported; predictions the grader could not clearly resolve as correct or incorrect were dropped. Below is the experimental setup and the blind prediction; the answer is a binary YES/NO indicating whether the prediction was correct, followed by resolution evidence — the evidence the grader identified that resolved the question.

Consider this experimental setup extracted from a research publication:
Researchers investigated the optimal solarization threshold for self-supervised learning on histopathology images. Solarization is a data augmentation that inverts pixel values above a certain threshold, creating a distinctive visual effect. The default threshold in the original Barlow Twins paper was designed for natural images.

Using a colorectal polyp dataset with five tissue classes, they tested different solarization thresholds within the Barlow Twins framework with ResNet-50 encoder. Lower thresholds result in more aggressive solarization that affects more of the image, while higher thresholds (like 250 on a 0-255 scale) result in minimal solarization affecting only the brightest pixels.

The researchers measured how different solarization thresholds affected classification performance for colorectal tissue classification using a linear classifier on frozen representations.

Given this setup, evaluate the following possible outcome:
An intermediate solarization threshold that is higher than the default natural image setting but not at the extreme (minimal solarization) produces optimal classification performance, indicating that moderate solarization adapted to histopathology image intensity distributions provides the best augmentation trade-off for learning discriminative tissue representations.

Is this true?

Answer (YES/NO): NO